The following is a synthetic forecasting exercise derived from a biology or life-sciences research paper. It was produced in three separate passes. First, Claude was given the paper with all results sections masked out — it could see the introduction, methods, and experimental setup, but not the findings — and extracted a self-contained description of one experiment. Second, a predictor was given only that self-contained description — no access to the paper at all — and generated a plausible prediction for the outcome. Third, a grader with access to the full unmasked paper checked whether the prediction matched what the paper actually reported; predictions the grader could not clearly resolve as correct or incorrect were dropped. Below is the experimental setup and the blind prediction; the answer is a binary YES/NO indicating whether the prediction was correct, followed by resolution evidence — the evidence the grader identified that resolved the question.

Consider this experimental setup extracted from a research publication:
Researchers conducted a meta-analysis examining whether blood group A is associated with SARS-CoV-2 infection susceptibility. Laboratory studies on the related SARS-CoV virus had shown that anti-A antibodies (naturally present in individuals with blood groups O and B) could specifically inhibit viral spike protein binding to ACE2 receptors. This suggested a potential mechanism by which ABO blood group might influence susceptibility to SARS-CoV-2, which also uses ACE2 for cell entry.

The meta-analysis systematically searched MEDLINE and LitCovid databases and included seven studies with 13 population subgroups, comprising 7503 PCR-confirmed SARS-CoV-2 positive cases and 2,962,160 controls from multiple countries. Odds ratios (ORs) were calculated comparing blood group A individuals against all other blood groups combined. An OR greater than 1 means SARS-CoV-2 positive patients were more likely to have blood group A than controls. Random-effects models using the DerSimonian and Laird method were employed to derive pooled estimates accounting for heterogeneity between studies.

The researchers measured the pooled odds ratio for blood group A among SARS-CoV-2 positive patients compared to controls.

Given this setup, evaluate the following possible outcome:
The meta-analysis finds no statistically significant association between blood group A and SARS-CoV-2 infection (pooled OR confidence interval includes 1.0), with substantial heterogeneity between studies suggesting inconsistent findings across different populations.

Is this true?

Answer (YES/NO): NO